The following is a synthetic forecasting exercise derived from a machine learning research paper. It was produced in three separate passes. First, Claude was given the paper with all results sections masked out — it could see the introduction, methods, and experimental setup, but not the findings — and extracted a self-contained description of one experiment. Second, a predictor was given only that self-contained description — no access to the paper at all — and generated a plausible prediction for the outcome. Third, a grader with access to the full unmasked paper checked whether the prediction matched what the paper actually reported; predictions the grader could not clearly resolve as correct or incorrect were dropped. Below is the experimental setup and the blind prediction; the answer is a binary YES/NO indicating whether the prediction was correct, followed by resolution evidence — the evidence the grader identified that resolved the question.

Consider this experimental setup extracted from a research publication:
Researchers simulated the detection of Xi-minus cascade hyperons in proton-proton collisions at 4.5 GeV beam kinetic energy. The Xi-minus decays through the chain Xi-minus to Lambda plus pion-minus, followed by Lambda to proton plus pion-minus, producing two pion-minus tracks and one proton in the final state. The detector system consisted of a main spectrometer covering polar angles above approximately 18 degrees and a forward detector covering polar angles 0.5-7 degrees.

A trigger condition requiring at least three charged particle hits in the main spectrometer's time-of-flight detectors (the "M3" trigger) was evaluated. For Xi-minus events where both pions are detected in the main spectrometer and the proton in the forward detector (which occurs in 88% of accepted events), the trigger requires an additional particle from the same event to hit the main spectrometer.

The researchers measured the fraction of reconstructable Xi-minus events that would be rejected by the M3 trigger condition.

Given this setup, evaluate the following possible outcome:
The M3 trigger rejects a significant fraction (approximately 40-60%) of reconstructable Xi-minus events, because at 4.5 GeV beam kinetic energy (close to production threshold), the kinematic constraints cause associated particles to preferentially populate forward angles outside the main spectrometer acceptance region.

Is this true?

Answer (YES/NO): NO